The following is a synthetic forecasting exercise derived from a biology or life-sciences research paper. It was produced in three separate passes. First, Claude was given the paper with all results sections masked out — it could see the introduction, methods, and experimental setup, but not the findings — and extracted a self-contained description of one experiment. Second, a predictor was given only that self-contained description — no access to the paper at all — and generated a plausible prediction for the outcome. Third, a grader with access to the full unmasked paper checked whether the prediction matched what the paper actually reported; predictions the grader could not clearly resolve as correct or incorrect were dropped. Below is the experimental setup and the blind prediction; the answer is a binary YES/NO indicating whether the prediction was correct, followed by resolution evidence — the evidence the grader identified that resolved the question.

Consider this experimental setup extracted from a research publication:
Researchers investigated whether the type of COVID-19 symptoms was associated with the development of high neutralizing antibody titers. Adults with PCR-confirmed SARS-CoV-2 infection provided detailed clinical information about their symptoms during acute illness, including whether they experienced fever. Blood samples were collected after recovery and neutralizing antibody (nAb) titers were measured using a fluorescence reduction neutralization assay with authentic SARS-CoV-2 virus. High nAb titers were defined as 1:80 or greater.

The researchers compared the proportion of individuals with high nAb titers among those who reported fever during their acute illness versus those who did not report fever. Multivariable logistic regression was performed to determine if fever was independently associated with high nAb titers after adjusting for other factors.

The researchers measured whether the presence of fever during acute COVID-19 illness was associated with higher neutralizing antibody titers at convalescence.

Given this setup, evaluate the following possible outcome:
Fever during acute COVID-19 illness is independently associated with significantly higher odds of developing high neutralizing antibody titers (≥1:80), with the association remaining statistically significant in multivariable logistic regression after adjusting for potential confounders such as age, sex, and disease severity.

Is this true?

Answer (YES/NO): YES